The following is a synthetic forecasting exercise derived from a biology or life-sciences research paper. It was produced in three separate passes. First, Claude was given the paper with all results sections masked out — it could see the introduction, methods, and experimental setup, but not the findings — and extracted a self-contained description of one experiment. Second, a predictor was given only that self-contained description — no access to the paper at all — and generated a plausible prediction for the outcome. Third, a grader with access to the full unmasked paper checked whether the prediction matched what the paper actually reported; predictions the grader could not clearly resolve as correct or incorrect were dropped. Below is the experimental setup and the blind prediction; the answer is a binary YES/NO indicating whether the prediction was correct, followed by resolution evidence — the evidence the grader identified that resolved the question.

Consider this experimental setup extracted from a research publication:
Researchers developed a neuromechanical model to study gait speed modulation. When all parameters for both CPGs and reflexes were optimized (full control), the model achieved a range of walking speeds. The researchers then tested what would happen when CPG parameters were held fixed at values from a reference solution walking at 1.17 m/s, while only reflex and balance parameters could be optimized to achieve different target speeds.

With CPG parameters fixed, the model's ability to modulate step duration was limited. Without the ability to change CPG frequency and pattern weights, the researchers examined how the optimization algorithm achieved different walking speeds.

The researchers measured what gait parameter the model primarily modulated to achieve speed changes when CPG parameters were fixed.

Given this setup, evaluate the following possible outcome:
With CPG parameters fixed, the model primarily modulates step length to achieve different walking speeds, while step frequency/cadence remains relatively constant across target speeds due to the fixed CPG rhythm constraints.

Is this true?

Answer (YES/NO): YES